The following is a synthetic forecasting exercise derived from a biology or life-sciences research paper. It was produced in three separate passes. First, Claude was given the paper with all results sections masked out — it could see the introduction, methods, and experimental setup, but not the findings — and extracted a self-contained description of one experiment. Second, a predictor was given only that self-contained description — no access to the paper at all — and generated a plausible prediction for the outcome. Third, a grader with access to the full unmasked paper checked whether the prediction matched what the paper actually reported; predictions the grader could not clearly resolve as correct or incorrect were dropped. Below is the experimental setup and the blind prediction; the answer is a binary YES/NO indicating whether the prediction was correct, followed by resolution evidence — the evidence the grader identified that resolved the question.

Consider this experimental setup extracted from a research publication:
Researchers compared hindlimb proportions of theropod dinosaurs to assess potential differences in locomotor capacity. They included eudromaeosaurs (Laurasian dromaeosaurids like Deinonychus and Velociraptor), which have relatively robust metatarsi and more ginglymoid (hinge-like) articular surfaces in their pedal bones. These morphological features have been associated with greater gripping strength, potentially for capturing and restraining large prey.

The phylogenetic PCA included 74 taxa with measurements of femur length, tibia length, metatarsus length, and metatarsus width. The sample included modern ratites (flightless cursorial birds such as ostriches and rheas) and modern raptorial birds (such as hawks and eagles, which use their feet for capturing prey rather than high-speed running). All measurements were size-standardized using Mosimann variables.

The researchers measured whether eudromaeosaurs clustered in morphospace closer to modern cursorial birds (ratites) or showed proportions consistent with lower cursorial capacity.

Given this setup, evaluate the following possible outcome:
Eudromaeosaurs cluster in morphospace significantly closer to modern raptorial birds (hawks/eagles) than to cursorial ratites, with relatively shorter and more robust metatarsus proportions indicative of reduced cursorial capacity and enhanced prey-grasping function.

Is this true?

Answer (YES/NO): YES